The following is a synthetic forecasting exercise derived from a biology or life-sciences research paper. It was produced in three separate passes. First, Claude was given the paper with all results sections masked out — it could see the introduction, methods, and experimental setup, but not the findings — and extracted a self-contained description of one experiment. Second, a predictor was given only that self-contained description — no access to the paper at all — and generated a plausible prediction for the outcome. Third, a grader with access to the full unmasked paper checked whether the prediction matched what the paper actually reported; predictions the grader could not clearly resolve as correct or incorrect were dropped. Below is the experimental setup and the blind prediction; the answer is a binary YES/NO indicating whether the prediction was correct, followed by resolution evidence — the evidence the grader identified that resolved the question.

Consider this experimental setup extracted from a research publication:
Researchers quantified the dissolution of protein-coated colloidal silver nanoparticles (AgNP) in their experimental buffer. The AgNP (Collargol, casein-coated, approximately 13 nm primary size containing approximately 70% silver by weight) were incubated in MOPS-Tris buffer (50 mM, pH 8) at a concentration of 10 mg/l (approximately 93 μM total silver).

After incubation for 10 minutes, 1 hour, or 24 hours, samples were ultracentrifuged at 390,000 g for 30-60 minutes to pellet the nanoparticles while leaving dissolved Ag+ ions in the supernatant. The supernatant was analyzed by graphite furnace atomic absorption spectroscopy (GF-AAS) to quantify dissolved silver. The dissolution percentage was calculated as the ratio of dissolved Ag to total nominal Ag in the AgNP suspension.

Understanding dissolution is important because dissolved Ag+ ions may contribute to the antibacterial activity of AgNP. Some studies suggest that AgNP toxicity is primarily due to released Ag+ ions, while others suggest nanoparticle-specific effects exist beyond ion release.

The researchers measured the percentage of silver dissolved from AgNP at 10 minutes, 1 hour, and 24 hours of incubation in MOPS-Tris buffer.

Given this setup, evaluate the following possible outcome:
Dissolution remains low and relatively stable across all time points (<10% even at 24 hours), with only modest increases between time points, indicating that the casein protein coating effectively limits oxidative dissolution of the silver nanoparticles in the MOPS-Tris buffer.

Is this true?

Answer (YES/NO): NO